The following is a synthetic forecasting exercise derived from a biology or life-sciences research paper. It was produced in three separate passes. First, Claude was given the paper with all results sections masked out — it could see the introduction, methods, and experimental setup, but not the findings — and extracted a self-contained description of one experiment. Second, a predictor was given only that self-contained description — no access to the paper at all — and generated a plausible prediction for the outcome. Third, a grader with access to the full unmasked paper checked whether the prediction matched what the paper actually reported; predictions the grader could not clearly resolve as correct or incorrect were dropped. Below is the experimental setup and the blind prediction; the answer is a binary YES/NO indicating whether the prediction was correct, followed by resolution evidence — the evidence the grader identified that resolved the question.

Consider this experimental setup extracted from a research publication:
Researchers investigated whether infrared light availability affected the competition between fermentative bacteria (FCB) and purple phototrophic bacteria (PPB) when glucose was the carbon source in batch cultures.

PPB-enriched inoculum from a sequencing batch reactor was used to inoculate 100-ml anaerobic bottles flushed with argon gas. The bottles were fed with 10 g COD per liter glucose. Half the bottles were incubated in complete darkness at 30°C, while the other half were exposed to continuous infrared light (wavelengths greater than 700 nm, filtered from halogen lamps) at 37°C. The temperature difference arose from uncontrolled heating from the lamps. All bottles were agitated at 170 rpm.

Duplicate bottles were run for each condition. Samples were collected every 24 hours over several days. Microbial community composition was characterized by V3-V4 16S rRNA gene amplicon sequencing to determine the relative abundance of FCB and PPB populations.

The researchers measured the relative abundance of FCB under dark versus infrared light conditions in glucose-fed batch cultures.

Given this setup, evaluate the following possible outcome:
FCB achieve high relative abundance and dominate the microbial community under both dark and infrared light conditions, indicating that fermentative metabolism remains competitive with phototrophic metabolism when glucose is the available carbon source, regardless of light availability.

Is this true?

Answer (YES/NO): YES